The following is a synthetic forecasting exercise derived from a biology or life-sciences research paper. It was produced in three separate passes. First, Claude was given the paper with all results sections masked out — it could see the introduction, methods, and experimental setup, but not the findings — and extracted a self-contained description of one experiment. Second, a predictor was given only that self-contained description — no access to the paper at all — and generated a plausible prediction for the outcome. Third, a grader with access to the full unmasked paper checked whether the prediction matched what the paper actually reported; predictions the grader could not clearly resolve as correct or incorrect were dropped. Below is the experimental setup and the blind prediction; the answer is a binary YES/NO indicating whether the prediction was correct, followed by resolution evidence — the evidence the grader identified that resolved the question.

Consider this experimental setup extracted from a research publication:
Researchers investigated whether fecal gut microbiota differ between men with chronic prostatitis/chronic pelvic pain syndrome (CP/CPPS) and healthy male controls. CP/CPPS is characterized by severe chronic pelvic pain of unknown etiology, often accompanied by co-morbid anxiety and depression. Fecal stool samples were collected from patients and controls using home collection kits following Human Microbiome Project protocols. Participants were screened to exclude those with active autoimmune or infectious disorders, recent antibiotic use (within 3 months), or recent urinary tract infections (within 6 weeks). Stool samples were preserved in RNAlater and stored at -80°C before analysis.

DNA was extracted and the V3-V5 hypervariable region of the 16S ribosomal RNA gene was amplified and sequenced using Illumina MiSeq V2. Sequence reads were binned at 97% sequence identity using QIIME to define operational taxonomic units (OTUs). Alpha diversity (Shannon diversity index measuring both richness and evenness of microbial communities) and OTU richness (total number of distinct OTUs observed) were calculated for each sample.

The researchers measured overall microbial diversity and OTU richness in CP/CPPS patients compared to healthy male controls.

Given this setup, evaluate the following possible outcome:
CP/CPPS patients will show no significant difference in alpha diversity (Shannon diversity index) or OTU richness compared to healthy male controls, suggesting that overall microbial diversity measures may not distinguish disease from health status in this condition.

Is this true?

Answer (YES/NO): NO